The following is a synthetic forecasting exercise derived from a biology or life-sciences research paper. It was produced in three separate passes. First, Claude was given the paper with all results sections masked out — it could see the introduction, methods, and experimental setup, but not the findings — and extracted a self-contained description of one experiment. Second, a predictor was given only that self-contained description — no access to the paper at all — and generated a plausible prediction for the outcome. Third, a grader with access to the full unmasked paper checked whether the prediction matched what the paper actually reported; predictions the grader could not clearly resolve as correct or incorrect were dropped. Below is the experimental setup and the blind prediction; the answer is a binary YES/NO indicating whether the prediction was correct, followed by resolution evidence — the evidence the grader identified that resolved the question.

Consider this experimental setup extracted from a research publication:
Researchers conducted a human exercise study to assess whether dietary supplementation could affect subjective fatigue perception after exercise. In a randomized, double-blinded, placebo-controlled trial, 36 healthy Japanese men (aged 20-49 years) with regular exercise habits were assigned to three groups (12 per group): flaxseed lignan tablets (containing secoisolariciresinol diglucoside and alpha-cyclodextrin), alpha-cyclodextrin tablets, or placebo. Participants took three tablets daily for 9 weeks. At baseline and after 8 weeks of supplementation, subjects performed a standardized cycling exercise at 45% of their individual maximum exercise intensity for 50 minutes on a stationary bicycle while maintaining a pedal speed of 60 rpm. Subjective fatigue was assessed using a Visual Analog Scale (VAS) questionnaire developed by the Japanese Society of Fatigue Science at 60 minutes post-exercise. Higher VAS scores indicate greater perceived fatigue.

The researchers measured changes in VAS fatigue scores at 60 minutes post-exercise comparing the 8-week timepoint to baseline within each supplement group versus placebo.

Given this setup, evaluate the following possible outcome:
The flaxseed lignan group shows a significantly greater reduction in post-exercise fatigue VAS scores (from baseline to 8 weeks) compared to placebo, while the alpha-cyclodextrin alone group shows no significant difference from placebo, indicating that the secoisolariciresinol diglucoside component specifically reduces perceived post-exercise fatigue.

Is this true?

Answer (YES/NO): NO